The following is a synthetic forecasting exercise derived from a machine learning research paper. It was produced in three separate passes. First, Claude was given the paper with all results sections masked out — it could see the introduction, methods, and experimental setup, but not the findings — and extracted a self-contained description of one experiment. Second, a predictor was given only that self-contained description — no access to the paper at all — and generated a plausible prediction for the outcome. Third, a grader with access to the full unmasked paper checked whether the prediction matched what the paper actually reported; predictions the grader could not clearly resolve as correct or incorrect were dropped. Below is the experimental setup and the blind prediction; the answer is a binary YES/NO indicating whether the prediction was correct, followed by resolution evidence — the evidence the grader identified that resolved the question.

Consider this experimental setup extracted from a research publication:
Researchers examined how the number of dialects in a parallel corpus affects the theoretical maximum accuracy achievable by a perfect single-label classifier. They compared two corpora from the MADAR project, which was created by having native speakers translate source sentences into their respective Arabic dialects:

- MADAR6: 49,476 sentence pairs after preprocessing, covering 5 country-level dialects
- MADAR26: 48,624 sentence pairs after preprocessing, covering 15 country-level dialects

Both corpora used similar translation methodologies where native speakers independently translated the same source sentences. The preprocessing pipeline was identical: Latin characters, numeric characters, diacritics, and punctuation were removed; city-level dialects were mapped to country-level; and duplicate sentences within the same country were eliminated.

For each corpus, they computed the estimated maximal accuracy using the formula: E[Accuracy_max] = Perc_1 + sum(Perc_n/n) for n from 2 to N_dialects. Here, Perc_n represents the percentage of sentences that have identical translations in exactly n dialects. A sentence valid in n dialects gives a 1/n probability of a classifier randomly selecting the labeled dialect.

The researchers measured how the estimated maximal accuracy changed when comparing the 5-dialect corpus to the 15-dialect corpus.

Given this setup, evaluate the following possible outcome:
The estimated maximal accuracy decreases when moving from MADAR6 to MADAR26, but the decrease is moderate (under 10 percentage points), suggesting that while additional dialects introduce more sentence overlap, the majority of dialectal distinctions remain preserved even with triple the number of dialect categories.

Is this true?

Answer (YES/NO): YES